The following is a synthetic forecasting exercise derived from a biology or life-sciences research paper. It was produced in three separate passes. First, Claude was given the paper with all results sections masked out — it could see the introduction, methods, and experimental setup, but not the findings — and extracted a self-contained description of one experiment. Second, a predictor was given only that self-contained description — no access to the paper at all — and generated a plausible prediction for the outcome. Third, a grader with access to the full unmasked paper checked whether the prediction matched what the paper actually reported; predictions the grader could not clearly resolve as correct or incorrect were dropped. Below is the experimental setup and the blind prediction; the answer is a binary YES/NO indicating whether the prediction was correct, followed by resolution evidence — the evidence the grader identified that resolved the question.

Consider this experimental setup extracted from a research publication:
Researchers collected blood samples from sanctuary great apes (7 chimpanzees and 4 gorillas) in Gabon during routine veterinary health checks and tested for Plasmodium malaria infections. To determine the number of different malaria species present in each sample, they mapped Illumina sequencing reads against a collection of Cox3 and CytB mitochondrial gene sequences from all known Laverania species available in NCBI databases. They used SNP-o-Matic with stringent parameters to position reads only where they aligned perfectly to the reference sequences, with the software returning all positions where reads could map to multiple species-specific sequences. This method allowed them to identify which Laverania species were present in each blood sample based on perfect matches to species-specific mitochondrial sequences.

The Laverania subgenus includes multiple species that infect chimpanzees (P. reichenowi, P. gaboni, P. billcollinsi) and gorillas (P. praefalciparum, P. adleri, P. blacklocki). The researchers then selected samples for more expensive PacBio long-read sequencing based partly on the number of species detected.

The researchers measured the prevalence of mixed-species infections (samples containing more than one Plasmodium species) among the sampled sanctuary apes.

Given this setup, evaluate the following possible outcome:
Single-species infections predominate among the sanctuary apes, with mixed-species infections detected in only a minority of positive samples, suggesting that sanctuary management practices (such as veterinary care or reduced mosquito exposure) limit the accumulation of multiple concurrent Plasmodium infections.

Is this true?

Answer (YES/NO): NO